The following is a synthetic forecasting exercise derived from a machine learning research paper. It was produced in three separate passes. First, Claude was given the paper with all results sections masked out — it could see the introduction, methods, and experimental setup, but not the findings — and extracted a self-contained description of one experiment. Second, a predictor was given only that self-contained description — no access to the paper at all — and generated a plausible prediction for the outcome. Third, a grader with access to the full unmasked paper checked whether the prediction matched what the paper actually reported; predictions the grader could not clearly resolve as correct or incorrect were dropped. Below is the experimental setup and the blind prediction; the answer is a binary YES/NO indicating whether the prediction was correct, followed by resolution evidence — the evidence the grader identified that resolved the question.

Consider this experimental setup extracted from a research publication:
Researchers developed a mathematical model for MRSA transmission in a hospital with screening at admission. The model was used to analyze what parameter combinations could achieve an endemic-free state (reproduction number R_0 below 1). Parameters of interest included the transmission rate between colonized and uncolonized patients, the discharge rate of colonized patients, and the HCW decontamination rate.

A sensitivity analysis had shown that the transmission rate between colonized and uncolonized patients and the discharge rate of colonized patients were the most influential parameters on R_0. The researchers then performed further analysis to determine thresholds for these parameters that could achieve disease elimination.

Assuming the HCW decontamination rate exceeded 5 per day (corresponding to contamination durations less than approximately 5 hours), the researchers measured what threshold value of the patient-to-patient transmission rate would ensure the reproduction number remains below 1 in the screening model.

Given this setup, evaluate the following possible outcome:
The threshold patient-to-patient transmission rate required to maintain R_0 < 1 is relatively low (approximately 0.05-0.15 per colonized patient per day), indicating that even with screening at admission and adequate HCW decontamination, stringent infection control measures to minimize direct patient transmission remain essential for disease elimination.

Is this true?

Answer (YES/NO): NO